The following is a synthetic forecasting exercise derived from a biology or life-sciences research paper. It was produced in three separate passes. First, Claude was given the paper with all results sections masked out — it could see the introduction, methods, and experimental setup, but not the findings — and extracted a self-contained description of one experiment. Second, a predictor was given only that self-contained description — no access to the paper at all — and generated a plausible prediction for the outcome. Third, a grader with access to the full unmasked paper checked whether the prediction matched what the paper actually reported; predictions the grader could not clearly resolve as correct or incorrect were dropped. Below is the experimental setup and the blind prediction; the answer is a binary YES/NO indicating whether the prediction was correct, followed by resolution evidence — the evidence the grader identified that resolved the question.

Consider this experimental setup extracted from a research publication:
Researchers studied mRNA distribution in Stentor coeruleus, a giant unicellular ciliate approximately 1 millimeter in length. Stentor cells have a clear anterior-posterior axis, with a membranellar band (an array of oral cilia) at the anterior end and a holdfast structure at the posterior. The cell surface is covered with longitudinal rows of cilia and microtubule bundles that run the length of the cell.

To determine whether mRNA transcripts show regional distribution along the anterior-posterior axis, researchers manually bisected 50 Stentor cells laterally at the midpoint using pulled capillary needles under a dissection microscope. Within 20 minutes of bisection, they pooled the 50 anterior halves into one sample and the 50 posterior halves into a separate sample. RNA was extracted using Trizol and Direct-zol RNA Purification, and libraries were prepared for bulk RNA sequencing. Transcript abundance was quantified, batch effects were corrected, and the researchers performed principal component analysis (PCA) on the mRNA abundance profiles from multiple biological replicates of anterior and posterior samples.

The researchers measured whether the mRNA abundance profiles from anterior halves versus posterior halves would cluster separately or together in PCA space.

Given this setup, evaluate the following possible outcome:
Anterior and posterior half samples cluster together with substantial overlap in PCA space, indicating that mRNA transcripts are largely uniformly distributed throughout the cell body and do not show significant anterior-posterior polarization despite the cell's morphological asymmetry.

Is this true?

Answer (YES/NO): NO